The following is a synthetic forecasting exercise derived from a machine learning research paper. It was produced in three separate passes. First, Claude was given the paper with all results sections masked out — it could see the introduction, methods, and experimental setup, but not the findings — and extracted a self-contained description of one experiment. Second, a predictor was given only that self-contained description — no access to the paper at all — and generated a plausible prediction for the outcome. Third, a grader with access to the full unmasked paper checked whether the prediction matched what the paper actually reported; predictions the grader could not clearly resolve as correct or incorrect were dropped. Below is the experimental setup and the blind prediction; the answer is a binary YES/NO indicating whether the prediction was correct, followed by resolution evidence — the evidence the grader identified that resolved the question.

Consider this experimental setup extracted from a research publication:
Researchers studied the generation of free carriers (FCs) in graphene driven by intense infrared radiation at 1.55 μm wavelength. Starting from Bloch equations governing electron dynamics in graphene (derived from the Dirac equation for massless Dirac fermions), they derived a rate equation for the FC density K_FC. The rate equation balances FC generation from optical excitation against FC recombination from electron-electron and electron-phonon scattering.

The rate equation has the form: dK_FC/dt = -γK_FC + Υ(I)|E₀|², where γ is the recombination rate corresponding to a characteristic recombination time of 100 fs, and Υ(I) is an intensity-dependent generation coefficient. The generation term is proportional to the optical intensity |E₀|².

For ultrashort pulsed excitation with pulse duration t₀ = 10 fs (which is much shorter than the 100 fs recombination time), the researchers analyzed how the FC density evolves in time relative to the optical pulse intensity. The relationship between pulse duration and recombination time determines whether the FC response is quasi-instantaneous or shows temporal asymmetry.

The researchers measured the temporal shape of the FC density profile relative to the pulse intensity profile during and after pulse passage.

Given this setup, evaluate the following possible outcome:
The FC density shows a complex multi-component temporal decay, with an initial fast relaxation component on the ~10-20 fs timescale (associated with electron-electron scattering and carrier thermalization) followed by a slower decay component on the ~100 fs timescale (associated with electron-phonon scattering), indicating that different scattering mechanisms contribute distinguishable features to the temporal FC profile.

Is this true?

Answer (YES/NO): NO